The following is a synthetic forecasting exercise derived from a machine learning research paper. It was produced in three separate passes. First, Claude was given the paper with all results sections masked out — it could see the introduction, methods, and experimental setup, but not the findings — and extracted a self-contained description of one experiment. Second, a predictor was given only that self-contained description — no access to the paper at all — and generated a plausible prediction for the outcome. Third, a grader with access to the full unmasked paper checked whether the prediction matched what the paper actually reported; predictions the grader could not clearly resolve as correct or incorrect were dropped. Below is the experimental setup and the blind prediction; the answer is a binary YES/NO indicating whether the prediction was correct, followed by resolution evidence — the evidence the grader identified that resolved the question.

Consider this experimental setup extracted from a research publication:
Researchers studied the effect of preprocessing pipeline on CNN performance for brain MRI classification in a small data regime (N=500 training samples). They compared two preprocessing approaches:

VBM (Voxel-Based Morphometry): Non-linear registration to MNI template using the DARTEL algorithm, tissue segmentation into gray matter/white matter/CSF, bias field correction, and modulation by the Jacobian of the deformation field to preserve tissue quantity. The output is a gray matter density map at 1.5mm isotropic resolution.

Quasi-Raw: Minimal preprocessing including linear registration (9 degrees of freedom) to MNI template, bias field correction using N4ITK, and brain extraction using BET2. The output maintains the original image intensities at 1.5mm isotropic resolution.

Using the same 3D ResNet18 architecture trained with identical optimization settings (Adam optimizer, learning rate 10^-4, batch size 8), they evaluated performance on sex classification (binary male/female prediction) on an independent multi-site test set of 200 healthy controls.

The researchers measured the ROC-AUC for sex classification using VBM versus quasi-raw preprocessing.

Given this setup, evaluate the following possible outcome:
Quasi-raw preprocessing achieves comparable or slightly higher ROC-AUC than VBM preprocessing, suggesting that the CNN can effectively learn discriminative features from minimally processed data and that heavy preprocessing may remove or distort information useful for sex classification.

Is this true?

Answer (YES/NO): NO